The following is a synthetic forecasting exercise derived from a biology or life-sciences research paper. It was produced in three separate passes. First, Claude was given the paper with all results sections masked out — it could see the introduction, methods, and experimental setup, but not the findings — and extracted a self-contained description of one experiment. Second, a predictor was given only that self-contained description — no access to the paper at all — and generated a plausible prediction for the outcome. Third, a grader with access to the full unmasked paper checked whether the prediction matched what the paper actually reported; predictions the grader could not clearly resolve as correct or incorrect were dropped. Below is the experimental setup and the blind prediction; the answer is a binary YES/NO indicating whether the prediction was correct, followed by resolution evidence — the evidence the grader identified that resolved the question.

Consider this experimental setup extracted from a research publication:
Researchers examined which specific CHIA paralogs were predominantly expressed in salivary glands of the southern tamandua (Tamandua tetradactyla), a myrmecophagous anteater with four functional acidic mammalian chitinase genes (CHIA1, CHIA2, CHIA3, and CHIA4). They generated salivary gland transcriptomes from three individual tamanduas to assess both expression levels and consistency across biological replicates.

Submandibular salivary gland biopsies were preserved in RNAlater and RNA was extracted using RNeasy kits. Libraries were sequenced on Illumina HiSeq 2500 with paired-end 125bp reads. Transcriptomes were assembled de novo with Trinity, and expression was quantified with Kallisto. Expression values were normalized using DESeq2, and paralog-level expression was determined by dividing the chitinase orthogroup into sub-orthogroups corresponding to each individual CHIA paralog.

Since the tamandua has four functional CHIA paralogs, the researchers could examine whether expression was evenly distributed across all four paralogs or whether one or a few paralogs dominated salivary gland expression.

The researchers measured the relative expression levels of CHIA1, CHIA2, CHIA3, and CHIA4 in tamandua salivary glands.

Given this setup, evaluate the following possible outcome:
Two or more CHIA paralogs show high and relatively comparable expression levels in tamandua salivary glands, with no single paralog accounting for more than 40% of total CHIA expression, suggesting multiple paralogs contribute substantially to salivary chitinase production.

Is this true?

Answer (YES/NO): NO